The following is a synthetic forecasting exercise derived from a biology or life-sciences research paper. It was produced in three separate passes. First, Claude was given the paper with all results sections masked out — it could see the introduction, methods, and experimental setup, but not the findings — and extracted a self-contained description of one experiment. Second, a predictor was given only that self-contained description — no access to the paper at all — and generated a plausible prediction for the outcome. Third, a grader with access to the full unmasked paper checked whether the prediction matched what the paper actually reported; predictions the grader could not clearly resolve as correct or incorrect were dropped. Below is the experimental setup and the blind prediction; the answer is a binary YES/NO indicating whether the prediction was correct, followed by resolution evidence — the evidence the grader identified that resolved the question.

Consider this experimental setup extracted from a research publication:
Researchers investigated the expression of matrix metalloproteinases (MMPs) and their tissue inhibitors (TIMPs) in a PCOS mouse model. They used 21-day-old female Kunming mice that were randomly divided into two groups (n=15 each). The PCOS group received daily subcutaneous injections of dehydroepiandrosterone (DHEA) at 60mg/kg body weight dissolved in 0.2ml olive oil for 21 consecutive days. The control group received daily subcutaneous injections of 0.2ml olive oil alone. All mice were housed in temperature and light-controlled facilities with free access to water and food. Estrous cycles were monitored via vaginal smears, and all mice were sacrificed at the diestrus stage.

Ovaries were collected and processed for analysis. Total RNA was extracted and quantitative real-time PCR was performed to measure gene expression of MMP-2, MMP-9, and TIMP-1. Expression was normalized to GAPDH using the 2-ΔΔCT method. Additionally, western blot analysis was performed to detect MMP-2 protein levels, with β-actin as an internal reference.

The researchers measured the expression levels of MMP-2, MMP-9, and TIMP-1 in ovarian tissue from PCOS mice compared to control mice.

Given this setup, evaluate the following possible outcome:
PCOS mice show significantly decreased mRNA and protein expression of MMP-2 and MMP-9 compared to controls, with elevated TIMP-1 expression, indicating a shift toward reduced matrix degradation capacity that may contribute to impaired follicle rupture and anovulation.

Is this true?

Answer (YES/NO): NO